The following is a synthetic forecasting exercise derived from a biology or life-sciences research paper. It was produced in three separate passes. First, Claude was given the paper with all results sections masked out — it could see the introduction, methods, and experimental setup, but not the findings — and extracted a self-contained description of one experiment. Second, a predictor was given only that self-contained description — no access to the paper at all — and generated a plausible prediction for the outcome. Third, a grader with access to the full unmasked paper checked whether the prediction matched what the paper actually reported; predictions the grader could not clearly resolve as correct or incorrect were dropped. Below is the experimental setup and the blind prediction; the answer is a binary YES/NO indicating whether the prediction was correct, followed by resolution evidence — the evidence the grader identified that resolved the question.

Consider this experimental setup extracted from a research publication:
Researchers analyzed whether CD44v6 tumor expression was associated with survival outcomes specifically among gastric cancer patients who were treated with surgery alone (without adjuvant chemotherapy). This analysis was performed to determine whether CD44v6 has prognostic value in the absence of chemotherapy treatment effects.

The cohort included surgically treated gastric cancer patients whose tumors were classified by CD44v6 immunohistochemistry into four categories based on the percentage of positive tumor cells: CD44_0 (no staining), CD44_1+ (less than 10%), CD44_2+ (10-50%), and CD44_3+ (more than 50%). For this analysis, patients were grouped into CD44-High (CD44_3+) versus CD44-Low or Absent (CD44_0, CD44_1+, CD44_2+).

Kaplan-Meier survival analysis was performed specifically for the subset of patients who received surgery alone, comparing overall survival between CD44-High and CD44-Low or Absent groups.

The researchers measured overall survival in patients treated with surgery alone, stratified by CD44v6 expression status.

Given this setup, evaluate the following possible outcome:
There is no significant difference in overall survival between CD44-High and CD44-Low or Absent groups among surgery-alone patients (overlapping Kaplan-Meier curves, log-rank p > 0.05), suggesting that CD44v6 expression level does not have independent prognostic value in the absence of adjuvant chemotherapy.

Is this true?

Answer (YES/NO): NO